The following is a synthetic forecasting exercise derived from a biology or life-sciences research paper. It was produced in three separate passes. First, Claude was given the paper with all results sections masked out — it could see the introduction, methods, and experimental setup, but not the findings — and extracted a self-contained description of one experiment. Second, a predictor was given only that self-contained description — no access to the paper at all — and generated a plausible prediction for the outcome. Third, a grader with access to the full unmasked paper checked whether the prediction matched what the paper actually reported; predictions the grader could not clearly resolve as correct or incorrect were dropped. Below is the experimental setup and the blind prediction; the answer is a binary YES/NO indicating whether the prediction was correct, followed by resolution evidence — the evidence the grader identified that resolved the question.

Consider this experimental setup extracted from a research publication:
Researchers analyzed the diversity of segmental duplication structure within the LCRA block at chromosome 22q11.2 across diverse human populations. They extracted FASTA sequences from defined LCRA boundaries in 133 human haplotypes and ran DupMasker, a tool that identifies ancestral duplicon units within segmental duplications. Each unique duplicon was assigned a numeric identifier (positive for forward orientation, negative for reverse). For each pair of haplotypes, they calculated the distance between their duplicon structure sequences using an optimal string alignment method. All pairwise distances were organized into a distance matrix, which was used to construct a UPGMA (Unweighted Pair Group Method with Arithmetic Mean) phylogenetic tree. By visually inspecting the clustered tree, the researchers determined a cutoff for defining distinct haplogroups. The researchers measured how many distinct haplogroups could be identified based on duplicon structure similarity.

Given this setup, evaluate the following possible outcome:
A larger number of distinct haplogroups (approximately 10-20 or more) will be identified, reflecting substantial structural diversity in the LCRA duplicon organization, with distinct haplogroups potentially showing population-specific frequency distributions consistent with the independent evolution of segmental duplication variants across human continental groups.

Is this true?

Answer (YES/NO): YES